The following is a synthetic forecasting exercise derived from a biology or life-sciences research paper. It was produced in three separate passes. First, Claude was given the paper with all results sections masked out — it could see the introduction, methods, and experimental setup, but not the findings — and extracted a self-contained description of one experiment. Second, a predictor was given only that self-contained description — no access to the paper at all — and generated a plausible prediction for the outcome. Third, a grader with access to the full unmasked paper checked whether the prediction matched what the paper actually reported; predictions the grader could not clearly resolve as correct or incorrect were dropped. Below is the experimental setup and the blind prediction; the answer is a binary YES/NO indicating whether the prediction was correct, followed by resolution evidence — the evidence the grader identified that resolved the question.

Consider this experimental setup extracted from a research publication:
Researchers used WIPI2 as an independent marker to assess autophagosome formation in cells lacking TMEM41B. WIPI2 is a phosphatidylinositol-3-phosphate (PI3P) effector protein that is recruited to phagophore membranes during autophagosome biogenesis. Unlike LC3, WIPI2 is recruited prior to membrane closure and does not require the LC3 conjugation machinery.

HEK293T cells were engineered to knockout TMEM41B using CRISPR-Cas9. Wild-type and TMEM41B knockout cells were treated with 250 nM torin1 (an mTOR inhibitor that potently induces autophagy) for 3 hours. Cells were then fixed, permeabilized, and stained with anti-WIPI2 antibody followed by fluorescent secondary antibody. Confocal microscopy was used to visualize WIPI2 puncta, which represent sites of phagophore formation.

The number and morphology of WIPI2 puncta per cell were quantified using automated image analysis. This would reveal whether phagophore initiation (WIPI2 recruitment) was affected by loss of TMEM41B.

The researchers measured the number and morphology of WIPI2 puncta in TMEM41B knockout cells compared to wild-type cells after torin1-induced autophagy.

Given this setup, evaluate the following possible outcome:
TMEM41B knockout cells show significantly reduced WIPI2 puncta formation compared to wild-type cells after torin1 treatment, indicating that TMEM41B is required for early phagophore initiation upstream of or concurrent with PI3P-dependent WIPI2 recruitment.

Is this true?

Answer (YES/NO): NO